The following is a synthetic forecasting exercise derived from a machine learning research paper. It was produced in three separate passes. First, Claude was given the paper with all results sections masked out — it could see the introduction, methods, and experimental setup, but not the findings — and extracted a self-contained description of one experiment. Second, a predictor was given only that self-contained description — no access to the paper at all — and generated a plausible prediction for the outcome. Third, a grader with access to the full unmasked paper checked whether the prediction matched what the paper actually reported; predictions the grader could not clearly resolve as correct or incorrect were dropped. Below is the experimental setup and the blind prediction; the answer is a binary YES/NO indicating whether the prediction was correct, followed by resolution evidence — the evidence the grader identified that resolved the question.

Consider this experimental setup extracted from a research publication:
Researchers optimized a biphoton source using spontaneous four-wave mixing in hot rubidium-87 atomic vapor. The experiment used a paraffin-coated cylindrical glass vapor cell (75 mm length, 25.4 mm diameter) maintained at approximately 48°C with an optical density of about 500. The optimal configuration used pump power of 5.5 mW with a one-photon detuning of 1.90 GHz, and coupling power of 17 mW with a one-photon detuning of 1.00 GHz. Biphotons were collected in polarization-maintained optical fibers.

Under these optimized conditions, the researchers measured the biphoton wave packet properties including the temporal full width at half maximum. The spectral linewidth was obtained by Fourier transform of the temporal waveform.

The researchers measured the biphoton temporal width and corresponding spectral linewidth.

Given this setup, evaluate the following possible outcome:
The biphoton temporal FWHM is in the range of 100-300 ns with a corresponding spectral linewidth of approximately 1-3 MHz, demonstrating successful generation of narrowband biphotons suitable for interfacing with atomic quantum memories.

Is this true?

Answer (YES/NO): YES